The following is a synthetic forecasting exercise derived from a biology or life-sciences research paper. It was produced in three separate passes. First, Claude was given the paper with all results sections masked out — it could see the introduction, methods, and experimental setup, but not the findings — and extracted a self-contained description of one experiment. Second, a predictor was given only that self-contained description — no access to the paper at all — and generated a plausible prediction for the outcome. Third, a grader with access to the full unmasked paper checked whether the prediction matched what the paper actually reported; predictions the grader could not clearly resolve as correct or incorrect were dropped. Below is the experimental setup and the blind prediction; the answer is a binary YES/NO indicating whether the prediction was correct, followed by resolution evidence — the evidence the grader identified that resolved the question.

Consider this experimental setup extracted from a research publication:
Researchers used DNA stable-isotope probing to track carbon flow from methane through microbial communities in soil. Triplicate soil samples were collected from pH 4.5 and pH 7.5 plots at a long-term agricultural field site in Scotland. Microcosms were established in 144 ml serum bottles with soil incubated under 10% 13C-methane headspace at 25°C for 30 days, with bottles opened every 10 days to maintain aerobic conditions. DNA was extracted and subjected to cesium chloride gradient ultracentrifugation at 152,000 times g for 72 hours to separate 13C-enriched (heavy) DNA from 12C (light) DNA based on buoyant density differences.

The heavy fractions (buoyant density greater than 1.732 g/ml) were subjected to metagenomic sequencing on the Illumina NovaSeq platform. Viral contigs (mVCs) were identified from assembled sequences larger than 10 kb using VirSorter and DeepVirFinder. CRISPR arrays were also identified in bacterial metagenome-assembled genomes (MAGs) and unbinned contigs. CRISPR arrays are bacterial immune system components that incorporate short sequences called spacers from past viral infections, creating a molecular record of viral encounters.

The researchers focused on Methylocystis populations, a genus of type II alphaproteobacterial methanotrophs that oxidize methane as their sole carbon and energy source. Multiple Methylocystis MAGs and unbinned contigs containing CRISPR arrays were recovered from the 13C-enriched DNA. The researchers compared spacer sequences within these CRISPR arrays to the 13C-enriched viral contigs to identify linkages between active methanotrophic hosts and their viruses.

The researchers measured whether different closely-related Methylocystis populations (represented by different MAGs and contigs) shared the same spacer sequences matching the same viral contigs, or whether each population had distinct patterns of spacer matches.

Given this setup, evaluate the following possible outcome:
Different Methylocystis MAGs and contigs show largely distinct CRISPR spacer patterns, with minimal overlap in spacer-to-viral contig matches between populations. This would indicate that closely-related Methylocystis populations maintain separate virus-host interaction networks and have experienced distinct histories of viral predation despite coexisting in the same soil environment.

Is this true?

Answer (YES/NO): NO